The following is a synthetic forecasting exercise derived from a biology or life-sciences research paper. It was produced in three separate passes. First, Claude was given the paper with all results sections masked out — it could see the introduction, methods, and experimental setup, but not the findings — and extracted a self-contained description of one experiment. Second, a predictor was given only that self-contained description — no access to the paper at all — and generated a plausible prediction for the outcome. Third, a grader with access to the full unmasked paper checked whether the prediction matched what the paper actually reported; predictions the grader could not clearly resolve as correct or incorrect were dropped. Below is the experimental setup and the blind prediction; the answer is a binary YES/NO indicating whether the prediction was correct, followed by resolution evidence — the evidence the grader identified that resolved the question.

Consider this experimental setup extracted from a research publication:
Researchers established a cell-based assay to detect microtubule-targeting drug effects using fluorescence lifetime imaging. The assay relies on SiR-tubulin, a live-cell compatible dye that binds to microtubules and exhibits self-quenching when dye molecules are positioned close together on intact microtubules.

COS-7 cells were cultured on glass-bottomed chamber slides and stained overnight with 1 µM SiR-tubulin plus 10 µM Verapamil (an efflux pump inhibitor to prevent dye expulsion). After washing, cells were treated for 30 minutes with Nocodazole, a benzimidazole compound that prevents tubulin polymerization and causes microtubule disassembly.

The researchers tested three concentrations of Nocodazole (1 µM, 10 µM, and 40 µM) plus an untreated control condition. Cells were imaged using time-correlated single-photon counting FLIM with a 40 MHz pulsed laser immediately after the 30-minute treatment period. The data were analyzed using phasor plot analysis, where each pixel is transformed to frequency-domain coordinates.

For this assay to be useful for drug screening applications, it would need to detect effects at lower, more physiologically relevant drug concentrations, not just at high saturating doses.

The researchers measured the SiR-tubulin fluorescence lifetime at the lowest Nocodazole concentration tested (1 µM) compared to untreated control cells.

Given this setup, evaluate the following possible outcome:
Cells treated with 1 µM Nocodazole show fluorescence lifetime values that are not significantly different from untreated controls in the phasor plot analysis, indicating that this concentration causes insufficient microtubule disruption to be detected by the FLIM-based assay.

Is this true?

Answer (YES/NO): NO